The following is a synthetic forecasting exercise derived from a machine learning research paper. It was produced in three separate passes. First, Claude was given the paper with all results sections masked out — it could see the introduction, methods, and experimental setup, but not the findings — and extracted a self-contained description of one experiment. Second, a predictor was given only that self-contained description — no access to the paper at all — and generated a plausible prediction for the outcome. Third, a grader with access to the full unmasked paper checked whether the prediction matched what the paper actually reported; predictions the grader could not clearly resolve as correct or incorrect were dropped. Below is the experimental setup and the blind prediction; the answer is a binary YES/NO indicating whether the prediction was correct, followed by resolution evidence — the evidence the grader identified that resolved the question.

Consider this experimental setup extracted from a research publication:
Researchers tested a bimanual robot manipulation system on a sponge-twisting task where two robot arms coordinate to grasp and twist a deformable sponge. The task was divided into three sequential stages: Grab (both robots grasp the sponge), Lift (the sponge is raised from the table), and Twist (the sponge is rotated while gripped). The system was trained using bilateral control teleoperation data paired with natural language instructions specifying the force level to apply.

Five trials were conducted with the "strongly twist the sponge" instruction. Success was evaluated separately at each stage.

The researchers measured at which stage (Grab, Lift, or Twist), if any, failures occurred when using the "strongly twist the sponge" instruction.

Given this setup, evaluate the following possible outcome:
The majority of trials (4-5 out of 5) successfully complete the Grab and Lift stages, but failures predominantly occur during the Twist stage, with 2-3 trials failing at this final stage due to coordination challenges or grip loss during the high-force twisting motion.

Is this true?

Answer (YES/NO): NO